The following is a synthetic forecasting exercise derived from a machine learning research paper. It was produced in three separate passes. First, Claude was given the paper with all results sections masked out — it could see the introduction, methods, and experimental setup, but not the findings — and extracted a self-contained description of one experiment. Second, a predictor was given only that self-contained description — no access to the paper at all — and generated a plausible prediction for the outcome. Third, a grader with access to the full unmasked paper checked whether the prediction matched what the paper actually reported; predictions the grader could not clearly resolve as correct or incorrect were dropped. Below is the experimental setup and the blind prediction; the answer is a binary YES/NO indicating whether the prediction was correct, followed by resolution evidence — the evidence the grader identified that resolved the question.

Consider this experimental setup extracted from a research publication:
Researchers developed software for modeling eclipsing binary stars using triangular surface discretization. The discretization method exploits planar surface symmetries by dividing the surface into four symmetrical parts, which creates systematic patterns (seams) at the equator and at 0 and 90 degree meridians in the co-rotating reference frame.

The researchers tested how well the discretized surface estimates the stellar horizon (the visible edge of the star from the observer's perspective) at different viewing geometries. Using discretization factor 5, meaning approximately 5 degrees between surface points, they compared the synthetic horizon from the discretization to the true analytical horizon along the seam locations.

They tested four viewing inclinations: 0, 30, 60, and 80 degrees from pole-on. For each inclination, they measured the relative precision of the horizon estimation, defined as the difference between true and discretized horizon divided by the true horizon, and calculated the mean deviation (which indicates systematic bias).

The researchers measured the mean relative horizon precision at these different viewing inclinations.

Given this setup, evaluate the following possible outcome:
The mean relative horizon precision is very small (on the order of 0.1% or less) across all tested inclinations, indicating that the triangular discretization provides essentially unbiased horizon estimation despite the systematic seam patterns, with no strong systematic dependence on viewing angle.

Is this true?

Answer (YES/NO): YES